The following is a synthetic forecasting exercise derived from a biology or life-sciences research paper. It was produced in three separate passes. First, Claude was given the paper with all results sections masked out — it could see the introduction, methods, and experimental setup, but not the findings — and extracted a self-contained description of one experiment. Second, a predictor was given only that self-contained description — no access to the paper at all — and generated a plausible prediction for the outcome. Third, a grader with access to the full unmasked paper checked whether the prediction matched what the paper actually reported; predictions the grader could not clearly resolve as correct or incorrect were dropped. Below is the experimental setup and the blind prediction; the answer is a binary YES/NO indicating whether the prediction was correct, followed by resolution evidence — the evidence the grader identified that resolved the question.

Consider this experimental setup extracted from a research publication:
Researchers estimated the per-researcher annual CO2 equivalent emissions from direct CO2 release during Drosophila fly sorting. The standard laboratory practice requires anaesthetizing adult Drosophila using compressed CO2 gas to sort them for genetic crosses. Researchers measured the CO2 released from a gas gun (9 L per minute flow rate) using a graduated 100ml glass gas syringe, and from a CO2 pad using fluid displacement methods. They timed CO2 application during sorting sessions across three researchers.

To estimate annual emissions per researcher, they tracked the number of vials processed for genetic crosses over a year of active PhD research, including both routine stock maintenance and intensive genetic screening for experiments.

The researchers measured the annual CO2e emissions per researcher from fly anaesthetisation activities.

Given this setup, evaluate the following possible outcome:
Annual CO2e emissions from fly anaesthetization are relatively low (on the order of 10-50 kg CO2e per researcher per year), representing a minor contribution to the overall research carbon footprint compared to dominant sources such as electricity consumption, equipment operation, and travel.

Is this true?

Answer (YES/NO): NO